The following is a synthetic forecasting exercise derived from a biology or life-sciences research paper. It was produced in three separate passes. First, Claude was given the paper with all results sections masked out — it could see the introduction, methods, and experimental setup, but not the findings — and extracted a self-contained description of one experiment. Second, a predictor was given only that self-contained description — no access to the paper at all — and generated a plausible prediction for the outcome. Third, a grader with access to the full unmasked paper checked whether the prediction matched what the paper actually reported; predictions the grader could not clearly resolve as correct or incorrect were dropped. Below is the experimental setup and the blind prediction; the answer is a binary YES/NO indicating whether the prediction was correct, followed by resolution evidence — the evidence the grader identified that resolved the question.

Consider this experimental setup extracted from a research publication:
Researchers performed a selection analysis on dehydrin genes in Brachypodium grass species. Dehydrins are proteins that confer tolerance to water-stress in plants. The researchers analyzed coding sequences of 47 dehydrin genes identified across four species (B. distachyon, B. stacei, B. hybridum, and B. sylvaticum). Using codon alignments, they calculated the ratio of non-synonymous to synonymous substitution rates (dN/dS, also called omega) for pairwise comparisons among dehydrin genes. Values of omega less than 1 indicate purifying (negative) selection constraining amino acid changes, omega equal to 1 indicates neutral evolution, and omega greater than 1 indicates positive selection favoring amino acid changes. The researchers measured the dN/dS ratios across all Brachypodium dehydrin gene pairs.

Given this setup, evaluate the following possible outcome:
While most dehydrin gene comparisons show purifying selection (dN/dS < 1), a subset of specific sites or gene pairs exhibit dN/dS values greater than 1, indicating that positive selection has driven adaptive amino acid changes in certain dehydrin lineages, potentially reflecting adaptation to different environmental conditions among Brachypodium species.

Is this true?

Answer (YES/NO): NO